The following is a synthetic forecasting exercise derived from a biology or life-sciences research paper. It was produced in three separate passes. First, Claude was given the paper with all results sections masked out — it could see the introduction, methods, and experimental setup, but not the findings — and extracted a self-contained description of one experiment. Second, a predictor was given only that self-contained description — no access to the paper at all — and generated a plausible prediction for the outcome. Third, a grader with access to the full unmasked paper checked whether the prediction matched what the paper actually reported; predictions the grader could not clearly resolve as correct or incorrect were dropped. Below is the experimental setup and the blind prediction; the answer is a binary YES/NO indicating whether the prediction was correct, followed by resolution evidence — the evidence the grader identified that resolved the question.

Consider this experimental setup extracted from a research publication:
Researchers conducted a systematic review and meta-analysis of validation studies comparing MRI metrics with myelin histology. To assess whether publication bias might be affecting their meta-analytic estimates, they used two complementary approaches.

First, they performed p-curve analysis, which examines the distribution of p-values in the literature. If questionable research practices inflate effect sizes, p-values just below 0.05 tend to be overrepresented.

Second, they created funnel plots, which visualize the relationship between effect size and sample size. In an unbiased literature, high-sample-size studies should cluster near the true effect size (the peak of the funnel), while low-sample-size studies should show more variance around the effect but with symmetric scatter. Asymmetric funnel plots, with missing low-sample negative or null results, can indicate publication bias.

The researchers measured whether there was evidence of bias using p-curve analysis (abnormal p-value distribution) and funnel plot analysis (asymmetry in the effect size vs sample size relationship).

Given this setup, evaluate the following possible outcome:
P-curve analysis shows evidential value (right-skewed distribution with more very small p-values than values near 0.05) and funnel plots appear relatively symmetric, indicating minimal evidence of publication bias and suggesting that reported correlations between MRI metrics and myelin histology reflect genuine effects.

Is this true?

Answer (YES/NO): NO